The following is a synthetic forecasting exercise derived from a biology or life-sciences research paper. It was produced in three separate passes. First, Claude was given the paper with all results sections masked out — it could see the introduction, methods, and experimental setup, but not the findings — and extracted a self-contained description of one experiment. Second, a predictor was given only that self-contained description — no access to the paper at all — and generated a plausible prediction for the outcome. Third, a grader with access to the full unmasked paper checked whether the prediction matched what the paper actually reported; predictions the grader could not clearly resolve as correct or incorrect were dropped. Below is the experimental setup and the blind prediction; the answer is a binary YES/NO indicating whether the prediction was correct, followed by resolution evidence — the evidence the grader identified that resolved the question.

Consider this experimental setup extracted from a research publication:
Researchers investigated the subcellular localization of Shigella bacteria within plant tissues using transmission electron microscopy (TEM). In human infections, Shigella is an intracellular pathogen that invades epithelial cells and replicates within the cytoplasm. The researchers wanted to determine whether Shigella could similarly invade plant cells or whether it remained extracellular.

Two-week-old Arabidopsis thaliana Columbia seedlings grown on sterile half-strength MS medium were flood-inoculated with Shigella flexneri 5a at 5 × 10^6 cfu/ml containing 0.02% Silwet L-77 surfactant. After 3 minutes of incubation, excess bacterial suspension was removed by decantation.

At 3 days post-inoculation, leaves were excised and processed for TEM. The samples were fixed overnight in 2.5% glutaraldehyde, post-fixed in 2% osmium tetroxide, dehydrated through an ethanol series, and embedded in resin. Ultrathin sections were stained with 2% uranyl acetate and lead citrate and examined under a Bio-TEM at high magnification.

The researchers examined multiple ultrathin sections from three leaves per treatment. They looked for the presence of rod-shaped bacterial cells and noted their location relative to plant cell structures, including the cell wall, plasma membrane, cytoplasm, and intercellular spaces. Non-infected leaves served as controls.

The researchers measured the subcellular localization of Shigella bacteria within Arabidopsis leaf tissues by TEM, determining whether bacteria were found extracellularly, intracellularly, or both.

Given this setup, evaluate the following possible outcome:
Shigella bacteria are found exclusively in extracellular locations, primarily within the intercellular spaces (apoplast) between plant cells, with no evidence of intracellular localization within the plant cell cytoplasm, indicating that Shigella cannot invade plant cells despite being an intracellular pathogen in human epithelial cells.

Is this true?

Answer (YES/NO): YES